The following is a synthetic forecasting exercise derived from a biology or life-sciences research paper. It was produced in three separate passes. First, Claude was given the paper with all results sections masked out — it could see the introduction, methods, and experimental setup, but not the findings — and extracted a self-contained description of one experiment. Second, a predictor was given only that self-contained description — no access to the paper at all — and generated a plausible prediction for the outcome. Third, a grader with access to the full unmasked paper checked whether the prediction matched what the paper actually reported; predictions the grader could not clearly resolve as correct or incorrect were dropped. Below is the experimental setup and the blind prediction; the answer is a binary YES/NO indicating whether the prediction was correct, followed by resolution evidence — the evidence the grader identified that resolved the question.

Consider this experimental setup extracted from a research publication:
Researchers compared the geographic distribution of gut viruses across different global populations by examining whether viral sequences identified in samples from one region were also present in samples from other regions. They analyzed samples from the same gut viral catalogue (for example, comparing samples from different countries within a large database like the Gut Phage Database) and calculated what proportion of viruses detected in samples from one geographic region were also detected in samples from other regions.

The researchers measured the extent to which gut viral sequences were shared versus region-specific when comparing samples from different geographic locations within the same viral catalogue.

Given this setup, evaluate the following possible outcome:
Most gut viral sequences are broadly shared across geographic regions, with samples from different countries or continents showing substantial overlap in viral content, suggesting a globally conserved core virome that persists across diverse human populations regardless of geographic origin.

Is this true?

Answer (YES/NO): NO